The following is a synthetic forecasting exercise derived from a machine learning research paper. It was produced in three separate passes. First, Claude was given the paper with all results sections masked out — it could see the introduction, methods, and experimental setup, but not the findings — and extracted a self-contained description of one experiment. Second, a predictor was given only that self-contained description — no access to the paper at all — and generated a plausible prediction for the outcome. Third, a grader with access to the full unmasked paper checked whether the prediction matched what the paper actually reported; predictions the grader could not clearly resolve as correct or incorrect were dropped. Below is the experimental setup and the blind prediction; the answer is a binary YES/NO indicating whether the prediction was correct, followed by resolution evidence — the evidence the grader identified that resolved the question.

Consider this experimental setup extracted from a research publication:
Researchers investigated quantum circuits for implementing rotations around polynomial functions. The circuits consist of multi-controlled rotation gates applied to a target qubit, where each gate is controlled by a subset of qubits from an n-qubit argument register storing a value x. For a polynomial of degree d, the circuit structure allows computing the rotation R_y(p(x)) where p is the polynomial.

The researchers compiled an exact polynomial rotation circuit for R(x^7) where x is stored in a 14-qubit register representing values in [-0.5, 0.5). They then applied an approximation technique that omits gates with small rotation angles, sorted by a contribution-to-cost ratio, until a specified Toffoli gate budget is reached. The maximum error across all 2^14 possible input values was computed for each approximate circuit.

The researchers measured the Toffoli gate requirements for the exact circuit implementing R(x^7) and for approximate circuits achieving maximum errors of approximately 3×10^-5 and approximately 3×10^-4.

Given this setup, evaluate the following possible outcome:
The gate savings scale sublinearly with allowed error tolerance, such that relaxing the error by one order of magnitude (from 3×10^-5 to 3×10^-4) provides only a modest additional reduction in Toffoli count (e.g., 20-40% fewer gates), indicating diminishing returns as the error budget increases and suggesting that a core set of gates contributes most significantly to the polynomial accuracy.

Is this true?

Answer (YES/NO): NO